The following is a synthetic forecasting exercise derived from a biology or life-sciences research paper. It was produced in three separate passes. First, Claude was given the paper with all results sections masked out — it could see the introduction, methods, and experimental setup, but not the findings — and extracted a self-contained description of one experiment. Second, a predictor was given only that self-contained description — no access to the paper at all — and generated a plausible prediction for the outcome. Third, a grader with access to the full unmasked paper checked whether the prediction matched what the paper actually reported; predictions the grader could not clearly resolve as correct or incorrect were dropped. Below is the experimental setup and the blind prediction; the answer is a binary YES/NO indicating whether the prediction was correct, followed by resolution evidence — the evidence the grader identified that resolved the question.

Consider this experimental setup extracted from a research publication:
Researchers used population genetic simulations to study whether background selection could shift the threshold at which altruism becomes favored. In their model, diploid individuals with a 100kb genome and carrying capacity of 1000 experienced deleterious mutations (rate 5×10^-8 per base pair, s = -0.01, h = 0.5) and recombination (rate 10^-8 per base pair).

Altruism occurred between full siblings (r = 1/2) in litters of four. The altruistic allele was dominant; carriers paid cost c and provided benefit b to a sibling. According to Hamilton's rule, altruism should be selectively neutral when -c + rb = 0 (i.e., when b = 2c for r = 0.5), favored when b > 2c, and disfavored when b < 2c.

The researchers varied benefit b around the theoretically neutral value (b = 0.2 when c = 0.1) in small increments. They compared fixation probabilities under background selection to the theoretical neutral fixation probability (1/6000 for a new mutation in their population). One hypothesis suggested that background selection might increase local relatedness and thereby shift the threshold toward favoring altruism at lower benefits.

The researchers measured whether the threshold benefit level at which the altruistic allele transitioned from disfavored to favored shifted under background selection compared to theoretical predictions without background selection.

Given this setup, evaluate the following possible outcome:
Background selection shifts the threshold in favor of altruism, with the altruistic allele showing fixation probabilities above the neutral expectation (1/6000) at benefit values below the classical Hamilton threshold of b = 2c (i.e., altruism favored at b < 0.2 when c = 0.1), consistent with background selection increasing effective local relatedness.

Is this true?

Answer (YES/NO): NO